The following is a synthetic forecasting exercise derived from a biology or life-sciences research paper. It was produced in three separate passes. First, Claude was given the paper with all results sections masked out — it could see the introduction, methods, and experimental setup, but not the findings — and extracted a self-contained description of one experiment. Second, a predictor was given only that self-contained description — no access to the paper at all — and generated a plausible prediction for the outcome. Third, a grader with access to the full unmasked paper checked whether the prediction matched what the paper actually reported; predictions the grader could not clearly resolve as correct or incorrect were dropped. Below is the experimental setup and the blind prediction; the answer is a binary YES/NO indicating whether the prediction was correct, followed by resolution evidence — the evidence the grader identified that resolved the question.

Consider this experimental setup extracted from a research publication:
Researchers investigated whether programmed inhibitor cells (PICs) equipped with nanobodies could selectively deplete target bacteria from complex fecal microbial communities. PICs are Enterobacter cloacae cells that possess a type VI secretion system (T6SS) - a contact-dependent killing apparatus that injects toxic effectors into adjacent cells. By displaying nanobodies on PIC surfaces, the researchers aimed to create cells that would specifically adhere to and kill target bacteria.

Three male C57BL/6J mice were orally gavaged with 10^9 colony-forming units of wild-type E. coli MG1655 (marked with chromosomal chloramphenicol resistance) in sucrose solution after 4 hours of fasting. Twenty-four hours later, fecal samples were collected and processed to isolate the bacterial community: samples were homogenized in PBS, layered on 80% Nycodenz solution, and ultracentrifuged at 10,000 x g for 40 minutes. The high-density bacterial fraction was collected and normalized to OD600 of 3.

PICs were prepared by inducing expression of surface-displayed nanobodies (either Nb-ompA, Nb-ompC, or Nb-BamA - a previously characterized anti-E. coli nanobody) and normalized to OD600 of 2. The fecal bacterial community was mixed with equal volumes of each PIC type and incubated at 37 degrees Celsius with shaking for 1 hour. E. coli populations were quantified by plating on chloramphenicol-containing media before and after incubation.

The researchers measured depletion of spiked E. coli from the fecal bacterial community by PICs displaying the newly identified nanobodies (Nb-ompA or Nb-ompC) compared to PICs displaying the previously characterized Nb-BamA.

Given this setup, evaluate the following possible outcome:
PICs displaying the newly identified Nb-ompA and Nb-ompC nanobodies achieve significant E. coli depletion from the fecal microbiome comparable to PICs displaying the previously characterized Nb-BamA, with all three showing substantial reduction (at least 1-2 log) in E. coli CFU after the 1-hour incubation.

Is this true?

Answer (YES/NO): NO